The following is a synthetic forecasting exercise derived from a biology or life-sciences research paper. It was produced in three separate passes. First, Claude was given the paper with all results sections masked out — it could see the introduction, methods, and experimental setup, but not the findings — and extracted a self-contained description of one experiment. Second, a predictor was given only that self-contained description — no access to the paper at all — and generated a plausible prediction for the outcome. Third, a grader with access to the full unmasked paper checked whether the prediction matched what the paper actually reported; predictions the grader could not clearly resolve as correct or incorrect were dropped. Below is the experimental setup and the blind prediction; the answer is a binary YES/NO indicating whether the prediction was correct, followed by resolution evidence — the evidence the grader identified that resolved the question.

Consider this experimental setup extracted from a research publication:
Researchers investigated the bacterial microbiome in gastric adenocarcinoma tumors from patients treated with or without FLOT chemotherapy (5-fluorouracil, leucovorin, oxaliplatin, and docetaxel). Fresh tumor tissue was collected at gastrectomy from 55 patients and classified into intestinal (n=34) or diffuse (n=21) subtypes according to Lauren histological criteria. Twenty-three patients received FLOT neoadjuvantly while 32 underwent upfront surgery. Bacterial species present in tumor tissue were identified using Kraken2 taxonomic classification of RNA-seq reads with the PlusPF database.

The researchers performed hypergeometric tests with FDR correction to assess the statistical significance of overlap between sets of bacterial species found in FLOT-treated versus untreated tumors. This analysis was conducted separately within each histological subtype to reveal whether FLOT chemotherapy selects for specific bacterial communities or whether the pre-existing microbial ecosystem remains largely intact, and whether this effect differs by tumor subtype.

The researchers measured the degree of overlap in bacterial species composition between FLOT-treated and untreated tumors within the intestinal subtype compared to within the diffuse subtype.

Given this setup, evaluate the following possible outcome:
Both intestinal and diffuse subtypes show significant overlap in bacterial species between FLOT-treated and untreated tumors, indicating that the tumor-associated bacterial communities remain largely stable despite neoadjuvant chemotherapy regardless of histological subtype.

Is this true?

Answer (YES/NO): NO